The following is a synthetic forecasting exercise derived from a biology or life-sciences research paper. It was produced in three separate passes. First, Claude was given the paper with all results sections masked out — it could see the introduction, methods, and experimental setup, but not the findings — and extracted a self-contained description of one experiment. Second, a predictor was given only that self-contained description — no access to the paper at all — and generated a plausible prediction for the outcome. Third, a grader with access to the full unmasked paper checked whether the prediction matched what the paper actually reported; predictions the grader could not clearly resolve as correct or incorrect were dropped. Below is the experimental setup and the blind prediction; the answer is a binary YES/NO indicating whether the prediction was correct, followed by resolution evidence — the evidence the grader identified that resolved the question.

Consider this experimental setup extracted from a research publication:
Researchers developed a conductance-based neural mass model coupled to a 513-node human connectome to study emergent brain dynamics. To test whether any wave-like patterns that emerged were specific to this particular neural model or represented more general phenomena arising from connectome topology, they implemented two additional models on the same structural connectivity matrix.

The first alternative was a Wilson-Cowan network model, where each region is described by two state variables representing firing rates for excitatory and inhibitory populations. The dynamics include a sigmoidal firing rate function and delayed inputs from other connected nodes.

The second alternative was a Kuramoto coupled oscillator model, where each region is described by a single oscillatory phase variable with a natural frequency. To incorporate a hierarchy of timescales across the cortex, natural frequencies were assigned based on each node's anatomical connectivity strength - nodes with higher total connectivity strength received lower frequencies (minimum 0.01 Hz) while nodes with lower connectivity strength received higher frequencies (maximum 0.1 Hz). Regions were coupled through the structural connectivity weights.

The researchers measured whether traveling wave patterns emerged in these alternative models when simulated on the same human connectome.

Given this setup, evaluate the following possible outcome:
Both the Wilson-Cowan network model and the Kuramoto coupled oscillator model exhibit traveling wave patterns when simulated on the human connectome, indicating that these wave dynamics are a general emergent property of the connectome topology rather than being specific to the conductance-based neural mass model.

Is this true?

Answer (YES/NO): YES